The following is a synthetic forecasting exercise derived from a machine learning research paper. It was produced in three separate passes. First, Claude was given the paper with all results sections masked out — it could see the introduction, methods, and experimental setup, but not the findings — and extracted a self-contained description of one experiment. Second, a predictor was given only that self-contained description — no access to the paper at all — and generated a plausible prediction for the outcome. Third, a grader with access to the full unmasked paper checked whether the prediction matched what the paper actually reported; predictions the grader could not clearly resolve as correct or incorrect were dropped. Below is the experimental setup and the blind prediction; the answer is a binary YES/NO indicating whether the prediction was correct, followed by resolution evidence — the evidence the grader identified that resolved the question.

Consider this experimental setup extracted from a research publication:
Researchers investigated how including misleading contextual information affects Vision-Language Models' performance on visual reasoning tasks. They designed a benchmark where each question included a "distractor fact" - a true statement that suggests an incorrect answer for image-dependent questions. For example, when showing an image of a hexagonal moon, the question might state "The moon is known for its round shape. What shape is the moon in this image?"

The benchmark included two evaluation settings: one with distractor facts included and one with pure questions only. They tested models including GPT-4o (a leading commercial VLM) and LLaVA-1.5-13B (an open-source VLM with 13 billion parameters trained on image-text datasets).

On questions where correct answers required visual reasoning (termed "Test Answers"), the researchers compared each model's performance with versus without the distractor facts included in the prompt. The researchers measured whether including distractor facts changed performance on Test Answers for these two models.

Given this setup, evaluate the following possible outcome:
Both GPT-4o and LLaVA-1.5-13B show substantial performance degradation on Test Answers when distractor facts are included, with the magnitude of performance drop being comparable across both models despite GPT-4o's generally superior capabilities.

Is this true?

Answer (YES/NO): NO